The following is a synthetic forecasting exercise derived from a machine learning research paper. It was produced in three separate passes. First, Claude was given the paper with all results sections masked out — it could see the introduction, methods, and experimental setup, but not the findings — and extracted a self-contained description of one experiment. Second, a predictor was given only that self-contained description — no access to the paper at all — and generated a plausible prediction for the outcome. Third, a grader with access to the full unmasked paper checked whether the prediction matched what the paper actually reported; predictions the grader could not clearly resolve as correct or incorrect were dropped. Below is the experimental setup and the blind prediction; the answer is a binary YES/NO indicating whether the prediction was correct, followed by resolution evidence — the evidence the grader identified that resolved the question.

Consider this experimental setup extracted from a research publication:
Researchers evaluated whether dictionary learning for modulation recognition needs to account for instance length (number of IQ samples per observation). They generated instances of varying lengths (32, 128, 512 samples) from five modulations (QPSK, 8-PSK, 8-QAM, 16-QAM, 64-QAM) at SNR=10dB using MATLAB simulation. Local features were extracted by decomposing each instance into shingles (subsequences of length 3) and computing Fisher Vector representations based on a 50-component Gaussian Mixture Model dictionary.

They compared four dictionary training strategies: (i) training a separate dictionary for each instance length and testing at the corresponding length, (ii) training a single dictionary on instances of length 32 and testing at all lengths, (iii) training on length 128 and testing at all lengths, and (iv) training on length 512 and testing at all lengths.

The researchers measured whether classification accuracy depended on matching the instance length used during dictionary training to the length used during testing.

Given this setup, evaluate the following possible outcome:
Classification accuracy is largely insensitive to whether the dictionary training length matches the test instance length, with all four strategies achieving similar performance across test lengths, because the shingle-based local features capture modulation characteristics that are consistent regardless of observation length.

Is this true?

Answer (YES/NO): YES